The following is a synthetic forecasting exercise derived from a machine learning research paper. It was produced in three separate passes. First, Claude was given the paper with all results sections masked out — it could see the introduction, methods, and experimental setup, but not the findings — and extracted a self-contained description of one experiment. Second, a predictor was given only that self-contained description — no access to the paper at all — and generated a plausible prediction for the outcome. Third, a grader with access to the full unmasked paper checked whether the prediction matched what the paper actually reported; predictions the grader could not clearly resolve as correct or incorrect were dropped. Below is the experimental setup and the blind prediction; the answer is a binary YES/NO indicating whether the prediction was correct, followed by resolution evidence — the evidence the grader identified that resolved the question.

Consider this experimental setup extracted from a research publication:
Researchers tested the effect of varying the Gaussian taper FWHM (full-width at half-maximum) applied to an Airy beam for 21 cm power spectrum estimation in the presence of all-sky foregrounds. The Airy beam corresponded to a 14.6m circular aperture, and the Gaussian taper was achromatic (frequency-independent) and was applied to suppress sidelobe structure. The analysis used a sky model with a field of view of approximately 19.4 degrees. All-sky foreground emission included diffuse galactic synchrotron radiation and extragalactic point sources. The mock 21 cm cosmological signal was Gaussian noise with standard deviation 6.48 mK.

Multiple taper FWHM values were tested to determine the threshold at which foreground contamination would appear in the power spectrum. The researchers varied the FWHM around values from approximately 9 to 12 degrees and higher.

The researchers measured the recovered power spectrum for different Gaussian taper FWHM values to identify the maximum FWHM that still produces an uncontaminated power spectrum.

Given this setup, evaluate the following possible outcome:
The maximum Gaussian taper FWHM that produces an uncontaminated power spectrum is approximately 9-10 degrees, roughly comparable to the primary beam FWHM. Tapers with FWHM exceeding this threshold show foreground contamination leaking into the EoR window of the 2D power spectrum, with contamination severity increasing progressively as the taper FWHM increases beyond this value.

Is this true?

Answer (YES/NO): NO